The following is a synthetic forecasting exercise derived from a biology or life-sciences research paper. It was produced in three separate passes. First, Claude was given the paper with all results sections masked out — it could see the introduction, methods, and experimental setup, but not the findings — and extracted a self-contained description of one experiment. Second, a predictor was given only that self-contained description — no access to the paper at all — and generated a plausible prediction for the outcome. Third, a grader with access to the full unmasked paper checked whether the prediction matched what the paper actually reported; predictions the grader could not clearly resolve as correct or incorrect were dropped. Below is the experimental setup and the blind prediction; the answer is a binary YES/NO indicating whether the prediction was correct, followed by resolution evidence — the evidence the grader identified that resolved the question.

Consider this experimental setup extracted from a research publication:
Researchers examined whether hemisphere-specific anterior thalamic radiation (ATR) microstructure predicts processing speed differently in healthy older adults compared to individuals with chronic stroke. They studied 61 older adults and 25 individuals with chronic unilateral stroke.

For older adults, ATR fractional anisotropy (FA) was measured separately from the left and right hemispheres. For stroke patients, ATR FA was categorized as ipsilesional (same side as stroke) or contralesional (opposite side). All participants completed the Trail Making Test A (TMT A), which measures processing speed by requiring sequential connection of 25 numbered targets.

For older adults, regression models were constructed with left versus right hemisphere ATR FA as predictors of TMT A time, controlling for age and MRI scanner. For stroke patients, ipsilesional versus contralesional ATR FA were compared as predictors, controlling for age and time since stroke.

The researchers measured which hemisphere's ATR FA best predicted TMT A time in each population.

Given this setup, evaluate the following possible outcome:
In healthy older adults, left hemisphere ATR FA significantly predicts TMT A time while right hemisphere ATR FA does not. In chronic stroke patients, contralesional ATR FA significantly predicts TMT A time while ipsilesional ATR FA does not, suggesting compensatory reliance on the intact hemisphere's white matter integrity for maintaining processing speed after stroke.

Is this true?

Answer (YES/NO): NO